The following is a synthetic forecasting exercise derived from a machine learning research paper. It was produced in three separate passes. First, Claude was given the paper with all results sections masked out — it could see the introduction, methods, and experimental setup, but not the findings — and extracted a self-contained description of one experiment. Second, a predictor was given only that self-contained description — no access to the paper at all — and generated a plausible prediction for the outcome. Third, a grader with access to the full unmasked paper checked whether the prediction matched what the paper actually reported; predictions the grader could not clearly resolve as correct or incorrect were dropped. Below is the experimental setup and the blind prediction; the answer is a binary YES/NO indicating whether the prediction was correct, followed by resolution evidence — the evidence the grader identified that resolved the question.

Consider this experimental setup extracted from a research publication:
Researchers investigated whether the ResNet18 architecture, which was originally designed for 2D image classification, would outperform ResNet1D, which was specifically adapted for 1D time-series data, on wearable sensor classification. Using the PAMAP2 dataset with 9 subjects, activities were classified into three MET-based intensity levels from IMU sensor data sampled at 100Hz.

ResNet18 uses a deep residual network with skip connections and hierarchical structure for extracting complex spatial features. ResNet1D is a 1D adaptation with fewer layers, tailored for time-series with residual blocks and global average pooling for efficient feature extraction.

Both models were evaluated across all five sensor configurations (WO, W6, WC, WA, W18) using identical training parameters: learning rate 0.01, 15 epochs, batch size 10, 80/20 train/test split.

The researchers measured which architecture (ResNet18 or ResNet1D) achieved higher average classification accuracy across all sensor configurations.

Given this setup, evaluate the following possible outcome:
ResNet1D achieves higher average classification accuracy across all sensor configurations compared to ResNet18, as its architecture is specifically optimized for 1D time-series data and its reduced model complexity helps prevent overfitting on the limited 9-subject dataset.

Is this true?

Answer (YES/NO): NO